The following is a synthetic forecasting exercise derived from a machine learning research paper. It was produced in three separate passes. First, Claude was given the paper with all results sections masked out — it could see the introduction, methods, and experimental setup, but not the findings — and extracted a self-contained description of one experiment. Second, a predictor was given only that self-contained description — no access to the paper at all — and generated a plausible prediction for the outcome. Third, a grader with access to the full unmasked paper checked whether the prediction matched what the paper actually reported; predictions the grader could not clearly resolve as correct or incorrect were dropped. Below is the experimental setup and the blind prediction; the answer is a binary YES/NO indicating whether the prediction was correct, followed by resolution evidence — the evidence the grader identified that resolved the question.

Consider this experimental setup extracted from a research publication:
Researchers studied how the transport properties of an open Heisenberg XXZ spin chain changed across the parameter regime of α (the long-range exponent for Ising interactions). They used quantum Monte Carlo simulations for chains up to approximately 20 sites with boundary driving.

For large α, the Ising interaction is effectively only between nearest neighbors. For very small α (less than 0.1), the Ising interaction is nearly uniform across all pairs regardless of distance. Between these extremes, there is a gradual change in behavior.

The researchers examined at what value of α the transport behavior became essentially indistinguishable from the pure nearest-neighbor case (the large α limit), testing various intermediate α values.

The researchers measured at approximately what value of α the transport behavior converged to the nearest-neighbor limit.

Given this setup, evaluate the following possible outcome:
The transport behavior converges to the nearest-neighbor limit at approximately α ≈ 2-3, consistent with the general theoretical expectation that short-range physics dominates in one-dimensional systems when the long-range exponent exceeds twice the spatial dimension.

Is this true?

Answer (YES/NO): NO